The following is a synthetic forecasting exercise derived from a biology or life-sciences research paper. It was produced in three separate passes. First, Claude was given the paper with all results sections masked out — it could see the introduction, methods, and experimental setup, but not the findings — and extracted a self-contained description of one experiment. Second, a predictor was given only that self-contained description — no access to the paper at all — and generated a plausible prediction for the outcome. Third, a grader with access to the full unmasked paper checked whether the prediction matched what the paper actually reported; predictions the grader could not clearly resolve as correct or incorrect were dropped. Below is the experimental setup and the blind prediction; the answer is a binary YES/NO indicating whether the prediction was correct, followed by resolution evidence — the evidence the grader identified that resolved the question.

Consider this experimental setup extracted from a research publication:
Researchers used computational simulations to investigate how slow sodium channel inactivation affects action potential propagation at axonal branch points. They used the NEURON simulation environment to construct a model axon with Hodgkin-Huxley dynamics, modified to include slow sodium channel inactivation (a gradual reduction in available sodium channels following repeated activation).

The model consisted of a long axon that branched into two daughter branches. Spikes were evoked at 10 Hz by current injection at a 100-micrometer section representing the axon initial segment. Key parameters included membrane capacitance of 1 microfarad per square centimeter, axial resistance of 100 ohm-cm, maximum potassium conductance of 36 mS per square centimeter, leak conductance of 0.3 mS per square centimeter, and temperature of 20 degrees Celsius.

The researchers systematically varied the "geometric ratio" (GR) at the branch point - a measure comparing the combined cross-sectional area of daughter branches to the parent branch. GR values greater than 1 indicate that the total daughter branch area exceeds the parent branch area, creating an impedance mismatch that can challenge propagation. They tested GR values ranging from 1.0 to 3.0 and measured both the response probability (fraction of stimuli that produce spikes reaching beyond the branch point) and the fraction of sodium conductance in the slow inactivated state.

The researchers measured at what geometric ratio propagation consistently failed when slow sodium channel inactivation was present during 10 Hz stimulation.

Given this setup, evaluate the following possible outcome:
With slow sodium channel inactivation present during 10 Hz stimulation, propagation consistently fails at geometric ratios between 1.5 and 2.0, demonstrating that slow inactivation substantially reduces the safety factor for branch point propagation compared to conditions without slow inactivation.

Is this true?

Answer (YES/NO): YES